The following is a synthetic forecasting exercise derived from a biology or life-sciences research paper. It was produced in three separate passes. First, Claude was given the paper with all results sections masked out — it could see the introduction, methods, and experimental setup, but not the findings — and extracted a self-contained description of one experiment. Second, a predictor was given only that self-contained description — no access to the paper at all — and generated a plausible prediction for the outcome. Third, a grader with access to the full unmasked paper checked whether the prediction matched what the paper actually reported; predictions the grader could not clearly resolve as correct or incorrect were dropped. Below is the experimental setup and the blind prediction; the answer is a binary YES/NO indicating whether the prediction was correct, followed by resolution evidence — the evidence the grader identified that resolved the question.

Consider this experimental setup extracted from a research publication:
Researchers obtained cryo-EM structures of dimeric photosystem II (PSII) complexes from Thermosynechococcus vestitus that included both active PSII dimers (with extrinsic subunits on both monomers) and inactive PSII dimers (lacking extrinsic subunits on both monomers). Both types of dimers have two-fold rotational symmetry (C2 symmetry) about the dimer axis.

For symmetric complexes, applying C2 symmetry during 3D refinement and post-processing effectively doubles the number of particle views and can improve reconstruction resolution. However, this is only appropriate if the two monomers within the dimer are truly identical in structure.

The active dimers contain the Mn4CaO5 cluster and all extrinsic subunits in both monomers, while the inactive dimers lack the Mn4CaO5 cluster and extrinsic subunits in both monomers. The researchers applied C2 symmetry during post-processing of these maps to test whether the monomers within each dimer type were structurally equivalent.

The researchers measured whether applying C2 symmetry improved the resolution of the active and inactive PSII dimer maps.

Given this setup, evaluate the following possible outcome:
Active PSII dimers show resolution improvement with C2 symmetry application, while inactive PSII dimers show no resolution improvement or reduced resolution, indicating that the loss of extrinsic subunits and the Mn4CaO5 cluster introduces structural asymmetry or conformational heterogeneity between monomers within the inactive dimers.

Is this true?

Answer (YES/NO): NO